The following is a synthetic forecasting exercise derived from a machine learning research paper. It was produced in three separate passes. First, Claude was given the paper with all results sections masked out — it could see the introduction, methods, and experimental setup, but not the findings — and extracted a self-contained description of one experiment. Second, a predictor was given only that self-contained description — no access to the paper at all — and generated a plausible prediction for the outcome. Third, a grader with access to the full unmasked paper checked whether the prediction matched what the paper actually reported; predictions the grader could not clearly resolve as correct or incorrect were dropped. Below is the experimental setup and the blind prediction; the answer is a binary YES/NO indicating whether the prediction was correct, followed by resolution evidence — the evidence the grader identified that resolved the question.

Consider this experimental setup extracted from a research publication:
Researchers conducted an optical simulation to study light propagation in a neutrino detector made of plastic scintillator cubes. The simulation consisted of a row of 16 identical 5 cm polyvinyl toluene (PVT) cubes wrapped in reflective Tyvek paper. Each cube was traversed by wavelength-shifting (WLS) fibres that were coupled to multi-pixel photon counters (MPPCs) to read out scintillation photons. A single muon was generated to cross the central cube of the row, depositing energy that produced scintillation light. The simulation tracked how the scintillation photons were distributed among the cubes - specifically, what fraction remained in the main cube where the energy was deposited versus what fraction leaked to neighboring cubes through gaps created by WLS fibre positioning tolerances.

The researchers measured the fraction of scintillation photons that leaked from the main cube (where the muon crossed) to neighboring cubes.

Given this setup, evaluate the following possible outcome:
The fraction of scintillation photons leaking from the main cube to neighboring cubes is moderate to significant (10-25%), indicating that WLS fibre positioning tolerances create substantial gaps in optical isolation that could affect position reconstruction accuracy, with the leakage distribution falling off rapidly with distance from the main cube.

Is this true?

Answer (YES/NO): YES